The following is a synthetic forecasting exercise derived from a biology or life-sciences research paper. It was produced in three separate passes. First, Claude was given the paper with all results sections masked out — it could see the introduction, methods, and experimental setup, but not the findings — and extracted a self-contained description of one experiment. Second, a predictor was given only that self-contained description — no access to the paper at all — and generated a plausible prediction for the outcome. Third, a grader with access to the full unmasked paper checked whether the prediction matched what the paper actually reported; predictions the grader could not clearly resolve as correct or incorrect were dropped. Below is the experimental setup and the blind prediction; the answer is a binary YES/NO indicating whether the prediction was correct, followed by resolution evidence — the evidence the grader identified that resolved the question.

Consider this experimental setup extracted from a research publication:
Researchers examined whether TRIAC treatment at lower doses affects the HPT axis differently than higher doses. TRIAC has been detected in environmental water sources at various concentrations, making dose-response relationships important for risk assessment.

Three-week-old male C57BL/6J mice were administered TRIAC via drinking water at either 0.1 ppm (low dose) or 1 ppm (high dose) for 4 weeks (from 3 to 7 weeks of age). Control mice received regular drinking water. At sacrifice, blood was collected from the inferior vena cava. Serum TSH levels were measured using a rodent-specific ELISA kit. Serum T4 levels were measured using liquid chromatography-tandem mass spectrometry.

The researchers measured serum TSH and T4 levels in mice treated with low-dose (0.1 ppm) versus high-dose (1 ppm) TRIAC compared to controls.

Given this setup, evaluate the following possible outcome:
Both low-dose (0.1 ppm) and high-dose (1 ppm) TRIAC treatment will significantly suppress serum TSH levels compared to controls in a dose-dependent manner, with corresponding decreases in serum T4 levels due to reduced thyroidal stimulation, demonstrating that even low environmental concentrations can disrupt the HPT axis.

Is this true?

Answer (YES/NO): NO